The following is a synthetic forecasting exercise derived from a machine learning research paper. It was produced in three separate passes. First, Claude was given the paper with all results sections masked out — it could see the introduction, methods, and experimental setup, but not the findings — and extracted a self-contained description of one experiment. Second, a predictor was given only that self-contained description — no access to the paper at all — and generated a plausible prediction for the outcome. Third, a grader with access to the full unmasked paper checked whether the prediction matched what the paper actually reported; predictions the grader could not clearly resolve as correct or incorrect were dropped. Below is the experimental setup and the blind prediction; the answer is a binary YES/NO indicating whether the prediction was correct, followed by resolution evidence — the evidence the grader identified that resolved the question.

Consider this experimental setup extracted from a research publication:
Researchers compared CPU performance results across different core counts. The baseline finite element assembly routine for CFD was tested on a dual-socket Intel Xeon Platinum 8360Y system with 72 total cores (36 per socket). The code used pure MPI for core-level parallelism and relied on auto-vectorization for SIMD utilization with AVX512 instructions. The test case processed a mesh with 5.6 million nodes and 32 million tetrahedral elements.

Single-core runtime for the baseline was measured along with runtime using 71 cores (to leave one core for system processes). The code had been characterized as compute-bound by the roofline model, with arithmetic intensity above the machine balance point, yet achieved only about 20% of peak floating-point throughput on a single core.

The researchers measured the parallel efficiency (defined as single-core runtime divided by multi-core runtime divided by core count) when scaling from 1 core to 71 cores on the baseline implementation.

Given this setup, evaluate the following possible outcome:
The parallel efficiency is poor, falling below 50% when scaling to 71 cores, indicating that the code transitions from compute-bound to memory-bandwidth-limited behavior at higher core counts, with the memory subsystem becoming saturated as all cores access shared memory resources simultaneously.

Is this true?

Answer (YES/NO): NO